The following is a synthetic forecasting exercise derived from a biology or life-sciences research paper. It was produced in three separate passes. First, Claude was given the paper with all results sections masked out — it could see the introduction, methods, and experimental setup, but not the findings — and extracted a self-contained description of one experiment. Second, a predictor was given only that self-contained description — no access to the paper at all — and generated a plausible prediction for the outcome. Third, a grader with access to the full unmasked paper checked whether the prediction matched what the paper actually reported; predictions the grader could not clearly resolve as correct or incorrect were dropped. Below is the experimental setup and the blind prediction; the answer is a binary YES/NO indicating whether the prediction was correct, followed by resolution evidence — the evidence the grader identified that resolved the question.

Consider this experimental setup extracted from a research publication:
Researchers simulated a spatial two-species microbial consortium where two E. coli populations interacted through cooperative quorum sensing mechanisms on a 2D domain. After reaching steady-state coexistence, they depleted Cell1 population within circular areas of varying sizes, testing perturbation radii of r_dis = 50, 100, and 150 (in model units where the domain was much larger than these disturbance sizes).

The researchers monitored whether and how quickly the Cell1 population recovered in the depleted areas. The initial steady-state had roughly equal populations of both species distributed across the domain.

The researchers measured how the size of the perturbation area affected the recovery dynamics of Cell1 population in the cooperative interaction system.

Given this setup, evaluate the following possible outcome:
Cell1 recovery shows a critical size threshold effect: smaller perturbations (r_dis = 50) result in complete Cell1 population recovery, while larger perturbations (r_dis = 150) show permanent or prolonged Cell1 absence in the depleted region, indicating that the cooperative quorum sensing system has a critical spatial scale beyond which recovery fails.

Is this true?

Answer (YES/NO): NO